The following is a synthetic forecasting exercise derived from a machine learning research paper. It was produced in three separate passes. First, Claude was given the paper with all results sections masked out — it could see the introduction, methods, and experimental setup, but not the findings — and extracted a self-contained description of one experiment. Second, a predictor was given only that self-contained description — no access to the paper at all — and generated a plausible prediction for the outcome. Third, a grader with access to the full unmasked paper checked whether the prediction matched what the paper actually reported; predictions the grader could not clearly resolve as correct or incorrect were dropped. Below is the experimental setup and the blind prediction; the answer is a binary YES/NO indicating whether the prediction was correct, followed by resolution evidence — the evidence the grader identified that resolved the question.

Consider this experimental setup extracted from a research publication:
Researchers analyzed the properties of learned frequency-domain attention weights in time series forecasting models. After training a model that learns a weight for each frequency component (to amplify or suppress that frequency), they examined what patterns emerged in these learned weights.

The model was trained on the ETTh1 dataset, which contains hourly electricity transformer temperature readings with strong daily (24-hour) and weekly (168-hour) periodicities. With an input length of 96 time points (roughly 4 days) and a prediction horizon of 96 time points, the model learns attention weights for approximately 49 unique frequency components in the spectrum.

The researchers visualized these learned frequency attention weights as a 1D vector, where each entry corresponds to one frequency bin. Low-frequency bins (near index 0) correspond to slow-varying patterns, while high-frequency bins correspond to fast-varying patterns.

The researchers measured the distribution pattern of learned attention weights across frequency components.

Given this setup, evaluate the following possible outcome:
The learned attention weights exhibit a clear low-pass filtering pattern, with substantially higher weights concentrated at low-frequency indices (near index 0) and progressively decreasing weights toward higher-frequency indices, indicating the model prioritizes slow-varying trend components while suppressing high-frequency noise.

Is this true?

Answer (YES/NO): NO